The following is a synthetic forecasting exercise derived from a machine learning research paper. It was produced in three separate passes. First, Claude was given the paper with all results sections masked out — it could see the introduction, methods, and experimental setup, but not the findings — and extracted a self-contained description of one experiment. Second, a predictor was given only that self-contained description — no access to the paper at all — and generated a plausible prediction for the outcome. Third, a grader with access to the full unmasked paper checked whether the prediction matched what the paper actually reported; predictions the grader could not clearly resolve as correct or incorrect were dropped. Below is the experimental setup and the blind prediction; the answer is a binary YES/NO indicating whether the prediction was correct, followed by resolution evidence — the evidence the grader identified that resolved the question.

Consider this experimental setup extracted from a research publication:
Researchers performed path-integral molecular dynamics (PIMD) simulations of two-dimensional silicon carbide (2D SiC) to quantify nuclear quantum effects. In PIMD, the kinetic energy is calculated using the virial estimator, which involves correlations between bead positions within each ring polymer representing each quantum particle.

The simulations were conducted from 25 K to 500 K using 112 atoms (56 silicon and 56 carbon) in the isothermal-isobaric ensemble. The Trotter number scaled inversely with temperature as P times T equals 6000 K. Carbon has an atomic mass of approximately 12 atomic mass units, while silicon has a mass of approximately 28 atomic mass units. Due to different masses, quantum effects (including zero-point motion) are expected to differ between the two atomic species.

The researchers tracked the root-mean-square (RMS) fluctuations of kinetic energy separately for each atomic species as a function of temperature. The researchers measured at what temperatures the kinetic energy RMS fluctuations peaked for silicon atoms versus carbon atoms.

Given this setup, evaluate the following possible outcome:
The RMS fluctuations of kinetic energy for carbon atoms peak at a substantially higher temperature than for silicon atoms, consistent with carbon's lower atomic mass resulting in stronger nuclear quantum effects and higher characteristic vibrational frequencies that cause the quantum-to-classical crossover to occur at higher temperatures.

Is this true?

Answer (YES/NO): YES